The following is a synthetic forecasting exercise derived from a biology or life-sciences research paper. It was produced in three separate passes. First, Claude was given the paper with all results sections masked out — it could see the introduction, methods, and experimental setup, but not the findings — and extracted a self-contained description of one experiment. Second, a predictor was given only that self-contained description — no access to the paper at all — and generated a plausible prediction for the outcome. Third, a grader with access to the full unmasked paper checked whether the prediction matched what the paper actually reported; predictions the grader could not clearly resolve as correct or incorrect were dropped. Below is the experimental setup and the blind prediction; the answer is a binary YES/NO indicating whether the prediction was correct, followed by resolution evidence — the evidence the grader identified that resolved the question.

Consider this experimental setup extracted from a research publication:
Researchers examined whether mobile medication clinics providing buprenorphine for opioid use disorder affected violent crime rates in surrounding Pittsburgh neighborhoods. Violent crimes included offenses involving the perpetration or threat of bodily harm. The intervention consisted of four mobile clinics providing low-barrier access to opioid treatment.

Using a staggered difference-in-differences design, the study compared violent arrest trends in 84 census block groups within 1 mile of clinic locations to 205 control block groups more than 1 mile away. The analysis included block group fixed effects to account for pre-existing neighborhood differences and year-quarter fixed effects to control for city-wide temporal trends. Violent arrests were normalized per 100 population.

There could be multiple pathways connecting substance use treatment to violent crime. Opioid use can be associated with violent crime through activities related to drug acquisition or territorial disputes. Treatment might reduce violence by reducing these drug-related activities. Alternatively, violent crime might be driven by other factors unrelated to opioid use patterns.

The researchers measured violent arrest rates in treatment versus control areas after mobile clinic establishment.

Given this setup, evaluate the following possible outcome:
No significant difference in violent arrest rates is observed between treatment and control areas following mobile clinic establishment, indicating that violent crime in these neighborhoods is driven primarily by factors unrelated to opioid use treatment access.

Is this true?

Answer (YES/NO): NO